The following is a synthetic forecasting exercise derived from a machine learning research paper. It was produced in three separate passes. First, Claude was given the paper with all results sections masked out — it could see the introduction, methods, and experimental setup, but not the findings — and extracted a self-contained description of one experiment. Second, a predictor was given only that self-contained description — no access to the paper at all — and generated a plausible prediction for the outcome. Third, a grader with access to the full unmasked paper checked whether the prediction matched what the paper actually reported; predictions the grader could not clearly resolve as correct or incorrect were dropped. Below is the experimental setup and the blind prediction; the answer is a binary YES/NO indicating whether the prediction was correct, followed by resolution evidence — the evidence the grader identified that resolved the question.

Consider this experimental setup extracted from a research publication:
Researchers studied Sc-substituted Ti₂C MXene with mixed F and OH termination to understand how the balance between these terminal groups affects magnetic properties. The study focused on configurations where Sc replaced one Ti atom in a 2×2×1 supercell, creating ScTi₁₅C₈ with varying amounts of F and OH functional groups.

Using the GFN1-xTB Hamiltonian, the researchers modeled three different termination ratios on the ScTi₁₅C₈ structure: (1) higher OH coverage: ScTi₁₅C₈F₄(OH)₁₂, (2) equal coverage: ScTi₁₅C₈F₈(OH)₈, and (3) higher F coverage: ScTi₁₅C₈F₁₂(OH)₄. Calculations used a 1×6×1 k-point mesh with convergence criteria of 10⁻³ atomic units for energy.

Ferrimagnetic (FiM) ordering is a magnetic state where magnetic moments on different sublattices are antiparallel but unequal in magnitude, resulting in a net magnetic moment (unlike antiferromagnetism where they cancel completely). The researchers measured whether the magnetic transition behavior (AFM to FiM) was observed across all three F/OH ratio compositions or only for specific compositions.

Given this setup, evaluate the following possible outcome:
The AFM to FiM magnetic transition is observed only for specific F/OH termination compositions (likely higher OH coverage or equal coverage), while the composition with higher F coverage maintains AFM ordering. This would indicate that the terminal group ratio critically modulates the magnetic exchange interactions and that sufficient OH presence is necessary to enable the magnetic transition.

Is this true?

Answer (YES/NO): NO